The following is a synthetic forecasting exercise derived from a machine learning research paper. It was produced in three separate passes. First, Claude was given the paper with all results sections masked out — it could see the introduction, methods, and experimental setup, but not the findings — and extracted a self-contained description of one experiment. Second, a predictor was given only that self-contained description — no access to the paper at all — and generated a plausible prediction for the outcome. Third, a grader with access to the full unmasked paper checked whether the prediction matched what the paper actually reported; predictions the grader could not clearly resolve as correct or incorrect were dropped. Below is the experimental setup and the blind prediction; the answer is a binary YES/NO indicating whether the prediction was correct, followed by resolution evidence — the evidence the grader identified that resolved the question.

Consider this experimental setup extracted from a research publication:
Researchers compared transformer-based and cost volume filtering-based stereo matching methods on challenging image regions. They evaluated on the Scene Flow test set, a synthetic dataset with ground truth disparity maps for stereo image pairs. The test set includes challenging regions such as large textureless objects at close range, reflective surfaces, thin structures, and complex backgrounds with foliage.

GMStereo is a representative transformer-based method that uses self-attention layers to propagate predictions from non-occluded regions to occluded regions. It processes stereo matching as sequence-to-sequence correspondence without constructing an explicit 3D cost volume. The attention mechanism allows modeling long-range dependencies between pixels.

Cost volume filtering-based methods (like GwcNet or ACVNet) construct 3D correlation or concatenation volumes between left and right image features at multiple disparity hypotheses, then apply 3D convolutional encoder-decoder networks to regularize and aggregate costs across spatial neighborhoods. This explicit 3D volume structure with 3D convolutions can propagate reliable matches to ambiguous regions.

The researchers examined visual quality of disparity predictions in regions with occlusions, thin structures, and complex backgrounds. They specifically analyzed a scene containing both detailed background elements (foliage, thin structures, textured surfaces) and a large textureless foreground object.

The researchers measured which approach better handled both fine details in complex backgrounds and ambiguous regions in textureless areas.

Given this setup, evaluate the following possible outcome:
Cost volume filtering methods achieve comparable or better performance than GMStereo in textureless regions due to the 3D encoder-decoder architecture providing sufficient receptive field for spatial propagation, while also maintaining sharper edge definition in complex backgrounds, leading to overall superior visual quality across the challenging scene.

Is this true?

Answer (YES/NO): NO